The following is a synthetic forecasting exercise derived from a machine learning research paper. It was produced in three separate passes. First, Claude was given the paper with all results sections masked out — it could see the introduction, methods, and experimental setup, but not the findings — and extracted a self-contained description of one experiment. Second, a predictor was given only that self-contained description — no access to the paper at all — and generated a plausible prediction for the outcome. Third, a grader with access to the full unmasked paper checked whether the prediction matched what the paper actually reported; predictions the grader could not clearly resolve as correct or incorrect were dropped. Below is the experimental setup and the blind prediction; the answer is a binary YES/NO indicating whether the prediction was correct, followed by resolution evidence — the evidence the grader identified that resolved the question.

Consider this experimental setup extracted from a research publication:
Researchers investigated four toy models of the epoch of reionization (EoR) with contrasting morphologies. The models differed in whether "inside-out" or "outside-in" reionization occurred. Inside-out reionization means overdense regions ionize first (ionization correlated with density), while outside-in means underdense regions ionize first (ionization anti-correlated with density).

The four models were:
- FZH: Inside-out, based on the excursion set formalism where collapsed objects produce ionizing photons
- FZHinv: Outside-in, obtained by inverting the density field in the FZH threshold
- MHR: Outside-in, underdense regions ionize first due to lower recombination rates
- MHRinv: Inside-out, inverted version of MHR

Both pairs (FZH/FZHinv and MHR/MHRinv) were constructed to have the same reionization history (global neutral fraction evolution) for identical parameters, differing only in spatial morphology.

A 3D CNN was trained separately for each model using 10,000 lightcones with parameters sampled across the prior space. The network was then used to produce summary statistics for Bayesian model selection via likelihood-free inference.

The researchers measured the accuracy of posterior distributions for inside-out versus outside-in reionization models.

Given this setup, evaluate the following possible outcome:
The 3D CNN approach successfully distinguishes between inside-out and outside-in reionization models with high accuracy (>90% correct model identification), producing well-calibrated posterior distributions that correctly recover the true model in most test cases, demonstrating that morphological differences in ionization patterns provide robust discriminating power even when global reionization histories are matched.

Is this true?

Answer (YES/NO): NO